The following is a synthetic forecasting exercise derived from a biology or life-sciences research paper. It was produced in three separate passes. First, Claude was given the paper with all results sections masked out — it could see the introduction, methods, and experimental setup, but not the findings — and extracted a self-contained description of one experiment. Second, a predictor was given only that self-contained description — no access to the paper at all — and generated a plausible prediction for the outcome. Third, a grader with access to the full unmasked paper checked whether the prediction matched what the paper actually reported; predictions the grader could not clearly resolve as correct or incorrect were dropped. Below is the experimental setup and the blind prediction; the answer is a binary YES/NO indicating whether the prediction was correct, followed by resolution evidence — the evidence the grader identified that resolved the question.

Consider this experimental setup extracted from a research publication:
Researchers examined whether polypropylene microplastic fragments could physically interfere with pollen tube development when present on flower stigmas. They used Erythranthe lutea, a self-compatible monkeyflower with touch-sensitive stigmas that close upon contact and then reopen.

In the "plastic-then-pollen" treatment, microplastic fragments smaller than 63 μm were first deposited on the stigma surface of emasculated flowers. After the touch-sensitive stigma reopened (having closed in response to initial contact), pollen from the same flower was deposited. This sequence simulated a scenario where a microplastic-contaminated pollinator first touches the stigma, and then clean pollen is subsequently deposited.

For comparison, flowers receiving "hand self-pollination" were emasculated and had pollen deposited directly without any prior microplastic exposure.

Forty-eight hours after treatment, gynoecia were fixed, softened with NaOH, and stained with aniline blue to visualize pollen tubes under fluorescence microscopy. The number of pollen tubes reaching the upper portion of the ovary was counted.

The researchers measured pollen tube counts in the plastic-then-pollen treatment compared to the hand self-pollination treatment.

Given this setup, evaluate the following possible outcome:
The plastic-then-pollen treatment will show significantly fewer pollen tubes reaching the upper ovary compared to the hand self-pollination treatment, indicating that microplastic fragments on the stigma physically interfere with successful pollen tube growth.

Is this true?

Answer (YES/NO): YES